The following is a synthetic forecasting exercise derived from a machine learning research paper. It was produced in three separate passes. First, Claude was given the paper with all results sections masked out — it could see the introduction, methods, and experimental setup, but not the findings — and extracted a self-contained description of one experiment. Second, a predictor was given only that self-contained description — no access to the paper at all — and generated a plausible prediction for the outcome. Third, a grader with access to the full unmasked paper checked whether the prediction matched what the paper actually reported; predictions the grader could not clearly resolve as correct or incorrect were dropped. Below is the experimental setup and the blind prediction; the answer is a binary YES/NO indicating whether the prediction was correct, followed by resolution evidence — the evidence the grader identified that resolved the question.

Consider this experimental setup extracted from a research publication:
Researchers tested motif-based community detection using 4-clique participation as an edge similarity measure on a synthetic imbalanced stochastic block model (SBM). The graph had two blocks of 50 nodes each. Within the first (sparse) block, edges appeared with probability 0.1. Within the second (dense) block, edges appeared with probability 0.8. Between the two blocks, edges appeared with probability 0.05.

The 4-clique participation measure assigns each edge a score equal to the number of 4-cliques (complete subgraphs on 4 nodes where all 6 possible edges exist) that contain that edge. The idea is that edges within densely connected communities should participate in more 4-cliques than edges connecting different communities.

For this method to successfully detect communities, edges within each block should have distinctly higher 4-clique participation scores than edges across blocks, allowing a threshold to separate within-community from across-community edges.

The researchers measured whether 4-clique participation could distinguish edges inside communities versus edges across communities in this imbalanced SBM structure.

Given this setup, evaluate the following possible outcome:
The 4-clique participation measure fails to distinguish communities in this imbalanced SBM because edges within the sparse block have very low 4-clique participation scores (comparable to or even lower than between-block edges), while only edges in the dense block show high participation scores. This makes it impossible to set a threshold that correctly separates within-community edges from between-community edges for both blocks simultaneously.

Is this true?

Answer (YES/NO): YES